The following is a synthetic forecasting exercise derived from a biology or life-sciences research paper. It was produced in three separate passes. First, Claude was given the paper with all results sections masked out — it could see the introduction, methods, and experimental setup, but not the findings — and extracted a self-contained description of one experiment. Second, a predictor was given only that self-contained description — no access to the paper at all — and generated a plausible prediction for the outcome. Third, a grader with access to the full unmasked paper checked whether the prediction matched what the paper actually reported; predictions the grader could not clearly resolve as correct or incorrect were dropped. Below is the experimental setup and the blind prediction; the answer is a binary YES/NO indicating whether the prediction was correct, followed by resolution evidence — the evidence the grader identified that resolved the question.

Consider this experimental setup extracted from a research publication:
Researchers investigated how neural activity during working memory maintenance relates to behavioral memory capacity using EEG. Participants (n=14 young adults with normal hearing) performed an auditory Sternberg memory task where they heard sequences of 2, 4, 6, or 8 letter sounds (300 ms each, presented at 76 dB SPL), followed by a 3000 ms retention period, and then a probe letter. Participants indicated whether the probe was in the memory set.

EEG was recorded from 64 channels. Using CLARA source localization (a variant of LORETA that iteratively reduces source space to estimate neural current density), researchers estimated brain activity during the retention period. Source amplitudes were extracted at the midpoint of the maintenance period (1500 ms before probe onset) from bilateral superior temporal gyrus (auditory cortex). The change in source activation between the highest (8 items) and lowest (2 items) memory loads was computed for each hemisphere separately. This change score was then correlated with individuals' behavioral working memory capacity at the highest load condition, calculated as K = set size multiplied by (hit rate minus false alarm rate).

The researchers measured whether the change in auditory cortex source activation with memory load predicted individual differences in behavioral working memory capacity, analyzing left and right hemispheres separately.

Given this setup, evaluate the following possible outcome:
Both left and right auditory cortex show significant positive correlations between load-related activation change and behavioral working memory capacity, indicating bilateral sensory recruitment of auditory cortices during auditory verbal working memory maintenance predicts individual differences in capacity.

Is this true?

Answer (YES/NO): NO